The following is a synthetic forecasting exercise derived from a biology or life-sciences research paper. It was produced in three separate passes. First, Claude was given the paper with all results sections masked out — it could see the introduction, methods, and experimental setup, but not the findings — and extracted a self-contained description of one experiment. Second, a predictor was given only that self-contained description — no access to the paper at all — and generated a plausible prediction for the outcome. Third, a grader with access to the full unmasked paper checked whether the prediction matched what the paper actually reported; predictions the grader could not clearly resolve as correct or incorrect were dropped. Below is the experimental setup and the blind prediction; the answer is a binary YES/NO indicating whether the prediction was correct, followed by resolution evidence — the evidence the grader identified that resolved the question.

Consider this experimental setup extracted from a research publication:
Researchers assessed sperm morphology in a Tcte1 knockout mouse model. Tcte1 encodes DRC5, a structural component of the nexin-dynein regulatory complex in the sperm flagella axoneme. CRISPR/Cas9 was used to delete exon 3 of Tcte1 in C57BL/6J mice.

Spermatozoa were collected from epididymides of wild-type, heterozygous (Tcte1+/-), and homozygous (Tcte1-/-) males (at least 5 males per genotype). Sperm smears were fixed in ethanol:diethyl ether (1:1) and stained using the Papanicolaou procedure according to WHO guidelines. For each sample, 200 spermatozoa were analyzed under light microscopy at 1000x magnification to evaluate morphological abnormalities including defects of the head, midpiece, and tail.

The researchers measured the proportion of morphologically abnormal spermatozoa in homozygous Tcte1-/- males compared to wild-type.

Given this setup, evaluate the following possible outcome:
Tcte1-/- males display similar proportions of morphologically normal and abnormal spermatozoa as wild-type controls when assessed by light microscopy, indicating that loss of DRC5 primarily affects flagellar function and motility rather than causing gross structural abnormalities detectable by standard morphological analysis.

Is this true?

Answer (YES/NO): NO